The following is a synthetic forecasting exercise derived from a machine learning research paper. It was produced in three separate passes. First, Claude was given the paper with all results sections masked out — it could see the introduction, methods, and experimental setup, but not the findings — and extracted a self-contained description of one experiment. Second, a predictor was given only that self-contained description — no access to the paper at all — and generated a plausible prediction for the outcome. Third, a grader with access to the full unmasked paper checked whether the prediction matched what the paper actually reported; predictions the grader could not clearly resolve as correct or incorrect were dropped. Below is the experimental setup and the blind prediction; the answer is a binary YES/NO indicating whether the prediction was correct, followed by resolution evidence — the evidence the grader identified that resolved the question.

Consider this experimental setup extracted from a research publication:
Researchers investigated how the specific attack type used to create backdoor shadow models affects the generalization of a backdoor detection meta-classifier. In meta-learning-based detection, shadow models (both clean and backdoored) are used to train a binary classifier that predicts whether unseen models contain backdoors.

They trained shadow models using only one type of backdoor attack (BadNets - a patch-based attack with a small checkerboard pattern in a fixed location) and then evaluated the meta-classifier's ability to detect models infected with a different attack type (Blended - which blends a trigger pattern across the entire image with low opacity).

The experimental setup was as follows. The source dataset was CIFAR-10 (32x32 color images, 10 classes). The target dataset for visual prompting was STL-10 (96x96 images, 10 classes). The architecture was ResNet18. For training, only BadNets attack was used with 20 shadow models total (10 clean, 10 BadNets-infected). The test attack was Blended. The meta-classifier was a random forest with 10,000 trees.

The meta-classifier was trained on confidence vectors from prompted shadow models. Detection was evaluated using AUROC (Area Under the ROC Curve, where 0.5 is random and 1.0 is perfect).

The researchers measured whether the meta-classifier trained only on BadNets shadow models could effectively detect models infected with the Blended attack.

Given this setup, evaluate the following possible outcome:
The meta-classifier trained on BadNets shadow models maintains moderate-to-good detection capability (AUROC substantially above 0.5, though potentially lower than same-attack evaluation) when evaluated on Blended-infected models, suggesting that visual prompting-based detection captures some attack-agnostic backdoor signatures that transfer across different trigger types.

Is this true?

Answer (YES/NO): YES